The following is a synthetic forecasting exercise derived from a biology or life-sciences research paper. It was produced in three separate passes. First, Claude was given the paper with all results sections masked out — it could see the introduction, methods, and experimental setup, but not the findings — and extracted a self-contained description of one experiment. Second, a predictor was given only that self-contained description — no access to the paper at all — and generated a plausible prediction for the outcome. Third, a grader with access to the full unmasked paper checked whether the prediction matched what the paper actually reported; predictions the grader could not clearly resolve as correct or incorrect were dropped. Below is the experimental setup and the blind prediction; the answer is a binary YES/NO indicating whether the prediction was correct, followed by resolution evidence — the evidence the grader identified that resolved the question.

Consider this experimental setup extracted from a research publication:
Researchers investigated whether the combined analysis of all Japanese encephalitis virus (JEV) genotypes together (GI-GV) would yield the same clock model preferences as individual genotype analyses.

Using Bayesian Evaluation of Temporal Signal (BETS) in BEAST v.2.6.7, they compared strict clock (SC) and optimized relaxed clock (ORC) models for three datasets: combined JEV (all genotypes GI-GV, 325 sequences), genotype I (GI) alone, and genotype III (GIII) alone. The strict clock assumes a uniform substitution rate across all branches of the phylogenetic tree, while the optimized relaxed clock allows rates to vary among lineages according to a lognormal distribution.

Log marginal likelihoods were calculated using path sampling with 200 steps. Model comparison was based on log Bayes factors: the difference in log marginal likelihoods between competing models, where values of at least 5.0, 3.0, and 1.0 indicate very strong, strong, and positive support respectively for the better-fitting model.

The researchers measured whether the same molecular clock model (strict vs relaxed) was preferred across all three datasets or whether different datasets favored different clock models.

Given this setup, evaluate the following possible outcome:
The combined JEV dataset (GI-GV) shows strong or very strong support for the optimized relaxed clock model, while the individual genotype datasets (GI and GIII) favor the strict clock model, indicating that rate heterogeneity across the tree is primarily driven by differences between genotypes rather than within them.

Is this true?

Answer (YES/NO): NO